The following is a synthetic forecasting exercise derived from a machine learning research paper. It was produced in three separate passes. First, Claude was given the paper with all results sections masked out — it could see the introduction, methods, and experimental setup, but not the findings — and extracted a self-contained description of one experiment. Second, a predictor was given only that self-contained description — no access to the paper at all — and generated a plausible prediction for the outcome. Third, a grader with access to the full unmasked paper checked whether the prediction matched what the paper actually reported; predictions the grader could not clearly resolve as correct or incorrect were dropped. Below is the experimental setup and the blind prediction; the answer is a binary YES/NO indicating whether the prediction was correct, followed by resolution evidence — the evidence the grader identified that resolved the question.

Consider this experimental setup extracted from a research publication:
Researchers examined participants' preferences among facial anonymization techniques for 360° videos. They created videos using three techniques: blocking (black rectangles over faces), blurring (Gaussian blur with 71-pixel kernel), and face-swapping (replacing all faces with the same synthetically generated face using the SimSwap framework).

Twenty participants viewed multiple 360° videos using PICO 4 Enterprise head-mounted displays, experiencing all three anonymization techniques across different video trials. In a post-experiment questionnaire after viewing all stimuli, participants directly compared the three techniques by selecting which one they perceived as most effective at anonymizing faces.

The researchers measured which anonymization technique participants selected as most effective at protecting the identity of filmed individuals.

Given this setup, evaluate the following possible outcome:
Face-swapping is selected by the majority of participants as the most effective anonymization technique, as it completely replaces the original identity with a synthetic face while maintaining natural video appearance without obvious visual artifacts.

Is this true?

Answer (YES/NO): NO